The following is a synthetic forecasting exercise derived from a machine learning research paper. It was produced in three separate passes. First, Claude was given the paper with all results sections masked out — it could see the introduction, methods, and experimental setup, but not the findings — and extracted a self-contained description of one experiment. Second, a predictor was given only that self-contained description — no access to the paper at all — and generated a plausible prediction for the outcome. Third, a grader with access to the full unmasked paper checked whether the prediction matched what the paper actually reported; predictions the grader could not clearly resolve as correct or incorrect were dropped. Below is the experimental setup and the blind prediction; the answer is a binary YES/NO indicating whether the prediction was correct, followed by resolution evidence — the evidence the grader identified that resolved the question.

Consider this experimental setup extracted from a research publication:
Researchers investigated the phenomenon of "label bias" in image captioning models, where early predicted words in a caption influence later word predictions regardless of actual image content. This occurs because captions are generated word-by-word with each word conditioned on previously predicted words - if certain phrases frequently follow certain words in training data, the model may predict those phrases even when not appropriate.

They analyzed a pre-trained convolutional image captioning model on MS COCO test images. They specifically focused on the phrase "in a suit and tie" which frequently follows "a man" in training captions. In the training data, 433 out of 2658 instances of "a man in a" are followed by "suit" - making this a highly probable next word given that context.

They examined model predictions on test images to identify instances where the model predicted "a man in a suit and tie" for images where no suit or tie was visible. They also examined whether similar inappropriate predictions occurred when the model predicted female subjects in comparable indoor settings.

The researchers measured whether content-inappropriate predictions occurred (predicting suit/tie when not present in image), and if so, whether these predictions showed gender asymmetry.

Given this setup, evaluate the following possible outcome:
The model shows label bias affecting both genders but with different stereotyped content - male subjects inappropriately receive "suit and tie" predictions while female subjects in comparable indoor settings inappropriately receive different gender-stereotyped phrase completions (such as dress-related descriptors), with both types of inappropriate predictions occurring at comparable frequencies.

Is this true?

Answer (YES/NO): NO